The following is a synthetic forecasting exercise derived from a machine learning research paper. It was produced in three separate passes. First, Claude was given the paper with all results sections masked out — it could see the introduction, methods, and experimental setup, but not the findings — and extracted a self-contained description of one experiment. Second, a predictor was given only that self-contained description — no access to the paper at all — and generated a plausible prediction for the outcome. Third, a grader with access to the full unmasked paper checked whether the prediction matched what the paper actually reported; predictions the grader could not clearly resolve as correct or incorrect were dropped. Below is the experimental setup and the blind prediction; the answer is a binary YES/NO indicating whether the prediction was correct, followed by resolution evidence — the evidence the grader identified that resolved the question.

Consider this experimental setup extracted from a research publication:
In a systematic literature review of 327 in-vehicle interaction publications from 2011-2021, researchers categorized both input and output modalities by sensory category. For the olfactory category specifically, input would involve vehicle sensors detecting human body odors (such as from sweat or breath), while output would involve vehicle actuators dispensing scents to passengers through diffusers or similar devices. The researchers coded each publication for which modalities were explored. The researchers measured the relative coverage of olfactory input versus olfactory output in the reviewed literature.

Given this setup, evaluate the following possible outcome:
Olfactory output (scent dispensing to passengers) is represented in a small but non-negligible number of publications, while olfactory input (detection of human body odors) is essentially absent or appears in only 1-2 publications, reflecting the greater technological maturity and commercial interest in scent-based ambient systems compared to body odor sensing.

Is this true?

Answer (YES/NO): YES